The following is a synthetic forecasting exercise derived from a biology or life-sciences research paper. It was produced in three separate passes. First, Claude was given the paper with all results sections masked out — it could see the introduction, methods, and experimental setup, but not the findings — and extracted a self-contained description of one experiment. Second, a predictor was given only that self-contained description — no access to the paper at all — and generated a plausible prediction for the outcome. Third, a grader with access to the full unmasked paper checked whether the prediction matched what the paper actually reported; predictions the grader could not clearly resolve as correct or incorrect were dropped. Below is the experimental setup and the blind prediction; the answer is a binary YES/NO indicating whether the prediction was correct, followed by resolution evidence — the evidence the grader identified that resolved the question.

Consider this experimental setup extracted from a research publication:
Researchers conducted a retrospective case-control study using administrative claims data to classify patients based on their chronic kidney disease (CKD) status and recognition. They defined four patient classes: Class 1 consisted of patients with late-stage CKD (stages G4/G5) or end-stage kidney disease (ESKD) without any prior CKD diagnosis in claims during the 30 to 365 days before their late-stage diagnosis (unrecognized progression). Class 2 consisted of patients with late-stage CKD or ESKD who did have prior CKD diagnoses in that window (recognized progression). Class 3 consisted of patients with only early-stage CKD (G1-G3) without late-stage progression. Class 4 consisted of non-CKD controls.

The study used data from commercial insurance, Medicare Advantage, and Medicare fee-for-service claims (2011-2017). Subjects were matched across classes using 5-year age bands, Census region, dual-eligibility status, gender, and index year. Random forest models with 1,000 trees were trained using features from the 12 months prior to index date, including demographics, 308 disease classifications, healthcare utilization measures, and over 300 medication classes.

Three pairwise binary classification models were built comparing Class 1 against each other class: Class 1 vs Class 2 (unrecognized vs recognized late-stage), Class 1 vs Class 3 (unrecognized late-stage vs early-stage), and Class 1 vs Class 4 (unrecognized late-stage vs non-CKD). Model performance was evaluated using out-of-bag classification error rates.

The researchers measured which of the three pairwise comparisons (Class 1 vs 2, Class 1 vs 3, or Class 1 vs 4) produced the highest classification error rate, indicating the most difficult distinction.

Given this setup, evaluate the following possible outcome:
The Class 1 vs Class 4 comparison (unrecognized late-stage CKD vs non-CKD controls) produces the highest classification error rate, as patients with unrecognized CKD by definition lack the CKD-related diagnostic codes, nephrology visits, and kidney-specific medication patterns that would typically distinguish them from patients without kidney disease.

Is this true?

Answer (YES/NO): NO